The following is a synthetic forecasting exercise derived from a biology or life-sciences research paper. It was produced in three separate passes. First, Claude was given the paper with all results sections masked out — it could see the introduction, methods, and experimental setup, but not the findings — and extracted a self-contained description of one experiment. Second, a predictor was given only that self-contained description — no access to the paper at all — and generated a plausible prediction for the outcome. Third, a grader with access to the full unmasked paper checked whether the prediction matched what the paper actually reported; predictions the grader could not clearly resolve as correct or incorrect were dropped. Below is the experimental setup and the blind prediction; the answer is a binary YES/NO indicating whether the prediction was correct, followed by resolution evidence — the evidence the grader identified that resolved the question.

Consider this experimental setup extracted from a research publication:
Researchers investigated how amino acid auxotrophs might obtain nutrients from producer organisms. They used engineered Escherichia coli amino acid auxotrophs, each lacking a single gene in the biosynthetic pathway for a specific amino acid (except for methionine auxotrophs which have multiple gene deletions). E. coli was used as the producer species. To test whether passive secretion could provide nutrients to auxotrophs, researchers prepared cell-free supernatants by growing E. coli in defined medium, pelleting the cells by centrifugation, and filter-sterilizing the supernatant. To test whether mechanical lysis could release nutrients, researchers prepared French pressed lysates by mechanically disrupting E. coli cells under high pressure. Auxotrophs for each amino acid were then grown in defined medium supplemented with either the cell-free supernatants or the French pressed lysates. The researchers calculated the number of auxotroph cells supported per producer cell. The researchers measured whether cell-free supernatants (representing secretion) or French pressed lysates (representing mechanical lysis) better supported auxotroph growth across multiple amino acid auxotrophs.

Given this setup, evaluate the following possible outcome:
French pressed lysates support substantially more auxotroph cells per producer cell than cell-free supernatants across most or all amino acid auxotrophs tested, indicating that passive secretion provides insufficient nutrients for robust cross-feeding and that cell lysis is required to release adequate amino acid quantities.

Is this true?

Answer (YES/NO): NO